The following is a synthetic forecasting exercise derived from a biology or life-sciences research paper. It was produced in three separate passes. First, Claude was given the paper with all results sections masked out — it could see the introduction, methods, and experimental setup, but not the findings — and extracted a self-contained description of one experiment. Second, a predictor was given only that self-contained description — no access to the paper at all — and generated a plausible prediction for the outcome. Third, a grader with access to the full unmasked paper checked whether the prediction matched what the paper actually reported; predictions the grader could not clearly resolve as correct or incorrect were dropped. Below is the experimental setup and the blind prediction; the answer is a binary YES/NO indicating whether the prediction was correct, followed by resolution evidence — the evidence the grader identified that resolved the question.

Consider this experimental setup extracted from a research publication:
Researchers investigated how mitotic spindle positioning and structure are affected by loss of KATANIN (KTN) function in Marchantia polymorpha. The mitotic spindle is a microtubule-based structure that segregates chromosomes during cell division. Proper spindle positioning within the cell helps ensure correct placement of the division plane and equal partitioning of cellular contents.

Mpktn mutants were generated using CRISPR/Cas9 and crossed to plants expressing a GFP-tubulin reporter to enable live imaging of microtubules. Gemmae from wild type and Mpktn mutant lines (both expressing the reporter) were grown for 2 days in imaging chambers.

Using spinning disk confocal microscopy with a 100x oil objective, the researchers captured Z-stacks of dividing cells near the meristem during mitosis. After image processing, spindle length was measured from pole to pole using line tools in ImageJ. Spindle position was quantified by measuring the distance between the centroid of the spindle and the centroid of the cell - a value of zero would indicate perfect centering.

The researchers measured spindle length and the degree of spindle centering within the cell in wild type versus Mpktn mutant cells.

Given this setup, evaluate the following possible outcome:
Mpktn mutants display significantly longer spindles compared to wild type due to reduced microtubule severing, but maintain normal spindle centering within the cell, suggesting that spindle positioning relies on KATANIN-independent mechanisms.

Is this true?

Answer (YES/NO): NO